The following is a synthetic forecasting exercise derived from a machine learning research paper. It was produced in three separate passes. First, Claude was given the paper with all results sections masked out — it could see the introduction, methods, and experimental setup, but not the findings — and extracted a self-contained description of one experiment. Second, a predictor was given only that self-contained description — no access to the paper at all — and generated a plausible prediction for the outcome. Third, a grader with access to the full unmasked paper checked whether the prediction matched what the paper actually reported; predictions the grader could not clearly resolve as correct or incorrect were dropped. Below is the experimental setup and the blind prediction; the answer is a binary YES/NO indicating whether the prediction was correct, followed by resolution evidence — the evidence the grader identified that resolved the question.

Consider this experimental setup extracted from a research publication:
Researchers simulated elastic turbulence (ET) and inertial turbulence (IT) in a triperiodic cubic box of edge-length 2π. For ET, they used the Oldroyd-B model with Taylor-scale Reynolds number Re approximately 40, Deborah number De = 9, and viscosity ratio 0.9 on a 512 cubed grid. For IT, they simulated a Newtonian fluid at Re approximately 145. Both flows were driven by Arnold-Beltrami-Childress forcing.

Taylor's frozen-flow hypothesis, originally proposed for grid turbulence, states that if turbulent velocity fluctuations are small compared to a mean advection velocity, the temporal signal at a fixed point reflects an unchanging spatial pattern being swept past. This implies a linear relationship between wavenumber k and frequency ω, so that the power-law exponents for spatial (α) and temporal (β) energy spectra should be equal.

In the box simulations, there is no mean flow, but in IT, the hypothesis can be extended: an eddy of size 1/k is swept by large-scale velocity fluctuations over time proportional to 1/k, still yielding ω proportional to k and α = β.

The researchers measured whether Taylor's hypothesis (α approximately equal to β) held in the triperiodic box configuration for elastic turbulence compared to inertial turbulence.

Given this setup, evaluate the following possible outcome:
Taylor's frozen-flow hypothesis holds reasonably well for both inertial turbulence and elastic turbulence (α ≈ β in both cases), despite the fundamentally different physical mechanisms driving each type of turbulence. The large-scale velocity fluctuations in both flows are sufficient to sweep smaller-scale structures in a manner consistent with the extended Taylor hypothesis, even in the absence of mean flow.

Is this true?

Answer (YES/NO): NO